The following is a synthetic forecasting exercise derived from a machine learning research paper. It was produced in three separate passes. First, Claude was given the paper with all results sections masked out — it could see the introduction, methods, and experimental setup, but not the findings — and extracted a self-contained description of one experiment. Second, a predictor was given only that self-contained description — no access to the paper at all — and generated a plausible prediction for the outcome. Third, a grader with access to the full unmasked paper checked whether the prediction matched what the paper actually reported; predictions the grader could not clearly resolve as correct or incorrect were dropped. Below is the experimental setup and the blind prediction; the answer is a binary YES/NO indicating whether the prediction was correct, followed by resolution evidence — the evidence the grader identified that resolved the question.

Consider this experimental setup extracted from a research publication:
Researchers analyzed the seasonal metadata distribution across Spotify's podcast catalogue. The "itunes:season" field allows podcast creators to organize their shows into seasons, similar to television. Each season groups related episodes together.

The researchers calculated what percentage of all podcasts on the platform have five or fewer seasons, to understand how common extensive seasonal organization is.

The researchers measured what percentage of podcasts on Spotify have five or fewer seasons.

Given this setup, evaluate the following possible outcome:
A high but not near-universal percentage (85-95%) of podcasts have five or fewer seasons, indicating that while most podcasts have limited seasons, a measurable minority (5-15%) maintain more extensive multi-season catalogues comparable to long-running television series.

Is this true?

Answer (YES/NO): NO